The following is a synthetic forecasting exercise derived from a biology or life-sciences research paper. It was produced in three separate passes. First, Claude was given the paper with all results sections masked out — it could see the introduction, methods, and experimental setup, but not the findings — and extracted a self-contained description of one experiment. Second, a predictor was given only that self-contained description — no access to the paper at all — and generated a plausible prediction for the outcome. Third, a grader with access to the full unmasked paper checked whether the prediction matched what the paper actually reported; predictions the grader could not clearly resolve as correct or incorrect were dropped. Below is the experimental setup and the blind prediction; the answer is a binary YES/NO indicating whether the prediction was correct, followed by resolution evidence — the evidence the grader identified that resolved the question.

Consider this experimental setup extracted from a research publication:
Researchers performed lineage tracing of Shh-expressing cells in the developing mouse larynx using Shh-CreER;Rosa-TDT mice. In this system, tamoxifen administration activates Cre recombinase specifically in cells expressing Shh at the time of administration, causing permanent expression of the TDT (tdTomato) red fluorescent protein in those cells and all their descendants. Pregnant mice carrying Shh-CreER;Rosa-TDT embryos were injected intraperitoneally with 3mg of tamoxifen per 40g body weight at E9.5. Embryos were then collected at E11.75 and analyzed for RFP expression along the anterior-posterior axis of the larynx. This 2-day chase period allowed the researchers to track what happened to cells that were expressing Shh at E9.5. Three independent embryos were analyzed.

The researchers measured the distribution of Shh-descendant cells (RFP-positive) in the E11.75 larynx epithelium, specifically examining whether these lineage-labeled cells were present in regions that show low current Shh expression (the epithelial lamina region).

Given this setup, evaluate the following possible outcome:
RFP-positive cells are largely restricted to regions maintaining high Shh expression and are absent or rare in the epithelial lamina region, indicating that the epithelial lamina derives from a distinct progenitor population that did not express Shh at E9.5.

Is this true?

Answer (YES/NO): NO